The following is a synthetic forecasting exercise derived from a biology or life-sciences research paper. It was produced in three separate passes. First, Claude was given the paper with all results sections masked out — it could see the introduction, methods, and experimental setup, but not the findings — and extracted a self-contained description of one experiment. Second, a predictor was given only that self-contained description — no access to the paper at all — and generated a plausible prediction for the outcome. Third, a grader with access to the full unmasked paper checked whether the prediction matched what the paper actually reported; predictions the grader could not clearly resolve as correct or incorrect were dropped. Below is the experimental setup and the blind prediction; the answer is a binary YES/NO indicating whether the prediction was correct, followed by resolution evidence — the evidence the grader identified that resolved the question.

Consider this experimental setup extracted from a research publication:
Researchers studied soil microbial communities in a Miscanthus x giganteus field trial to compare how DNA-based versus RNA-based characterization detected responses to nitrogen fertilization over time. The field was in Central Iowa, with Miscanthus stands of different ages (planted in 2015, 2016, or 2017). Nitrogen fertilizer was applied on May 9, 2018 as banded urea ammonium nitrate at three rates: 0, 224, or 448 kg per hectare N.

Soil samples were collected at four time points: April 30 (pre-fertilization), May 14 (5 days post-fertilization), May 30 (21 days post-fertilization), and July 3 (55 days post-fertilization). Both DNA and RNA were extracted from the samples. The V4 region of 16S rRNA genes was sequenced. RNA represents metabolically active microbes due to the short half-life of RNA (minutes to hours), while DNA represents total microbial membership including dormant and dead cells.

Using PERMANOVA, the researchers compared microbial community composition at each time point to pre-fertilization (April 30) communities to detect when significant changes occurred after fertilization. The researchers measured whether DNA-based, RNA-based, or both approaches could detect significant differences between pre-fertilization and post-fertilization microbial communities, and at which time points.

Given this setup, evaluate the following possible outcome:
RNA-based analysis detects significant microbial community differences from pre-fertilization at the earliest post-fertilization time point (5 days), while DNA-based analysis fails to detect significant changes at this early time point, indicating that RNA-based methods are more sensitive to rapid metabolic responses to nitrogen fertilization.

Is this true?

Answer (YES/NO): NO